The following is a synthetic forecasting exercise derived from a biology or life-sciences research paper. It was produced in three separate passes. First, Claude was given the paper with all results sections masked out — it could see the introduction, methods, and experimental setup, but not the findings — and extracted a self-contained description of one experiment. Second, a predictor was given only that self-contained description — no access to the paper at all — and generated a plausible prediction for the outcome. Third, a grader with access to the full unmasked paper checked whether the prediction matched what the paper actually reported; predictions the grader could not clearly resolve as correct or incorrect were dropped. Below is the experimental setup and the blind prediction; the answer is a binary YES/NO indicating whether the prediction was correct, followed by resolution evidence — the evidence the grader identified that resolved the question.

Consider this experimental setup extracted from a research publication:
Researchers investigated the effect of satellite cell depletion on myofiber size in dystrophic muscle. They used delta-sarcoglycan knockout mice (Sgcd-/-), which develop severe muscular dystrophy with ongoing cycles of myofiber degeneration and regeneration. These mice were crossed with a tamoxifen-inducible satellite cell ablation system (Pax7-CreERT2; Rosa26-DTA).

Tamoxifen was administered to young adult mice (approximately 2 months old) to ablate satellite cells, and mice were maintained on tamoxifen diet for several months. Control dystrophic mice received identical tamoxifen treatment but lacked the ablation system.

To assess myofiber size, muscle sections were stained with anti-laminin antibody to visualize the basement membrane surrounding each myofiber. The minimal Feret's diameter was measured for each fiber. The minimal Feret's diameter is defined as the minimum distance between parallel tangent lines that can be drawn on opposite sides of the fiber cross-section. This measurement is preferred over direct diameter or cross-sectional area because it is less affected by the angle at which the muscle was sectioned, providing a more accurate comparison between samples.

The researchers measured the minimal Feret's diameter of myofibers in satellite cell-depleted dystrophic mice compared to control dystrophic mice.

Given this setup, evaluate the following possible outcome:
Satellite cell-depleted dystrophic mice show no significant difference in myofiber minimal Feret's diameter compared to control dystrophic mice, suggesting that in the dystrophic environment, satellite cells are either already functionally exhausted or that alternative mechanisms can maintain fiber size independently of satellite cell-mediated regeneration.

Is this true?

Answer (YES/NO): NO